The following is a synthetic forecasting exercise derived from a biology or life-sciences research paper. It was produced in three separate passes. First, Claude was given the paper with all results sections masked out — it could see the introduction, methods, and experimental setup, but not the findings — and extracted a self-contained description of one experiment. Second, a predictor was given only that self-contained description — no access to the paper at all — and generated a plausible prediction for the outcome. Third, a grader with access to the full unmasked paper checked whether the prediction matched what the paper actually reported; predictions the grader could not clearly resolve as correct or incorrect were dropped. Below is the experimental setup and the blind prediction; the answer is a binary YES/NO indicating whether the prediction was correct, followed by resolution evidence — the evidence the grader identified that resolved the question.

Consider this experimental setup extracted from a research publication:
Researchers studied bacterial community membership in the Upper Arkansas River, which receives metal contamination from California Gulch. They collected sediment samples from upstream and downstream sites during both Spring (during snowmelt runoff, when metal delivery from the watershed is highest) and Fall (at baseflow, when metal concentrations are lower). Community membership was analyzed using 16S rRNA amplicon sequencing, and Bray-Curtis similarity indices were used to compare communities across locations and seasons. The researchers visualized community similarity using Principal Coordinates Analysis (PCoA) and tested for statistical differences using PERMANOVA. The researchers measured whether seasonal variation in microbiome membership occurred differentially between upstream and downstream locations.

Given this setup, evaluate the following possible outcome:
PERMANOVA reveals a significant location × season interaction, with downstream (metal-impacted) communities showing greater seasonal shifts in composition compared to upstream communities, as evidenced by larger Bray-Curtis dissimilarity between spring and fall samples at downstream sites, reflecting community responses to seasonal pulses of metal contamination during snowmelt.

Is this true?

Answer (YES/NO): NO